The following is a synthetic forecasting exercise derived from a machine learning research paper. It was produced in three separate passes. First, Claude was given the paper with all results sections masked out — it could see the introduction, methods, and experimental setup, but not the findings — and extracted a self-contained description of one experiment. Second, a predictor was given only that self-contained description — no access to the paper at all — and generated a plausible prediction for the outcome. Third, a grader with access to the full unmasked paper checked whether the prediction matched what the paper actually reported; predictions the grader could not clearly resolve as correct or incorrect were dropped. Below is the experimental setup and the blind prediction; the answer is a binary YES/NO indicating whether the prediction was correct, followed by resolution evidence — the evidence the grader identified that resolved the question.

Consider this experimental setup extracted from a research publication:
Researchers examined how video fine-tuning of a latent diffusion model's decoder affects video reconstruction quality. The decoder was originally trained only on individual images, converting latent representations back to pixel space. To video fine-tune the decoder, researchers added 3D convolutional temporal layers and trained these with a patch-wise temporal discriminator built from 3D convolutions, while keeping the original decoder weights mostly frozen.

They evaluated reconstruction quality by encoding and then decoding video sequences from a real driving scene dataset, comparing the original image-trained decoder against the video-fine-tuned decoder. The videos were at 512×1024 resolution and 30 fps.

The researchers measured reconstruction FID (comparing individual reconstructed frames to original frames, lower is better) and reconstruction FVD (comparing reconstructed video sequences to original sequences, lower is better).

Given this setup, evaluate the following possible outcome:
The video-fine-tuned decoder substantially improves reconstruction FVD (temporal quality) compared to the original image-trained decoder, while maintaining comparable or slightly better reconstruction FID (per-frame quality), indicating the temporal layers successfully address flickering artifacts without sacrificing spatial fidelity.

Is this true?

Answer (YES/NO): YES